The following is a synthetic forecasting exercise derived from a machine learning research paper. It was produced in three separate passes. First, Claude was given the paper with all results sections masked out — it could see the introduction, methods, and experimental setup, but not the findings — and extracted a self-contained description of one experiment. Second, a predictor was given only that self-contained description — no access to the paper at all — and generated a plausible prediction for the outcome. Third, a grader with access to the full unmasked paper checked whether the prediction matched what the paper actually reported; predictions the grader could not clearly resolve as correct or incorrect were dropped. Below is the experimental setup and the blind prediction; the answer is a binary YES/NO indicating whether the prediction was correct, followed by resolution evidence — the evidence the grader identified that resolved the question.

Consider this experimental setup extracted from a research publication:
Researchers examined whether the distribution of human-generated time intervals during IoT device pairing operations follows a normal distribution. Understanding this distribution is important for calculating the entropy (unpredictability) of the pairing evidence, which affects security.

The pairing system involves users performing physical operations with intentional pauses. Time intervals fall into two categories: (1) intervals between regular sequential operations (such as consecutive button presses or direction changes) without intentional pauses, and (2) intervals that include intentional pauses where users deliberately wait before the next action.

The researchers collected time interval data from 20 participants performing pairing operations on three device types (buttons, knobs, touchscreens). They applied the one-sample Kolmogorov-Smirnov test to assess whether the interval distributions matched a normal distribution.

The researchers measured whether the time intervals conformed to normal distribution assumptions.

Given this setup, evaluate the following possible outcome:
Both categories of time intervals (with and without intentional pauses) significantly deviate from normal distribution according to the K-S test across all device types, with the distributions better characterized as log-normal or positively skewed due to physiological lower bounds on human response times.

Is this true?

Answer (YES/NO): NO